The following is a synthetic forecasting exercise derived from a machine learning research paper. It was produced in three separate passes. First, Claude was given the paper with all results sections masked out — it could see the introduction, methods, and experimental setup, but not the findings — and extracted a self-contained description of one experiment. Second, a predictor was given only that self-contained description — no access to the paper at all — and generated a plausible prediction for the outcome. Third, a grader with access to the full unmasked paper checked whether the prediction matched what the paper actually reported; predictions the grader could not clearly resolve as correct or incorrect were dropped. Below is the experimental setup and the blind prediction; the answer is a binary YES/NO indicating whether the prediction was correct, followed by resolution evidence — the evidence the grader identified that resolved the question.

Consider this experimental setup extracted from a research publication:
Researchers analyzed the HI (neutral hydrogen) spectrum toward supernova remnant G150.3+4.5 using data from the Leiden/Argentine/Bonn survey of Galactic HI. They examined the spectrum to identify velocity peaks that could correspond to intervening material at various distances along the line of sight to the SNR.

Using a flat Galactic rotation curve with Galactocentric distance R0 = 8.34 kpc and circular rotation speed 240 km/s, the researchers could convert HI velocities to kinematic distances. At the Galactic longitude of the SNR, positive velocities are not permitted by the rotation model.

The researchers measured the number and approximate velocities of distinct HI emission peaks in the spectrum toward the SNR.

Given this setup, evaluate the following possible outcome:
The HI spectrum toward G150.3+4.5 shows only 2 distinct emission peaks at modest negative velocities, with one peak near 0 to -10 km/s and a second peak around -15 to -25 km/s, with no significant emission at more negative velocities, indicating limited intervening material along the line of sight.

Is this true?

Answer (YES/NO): NO